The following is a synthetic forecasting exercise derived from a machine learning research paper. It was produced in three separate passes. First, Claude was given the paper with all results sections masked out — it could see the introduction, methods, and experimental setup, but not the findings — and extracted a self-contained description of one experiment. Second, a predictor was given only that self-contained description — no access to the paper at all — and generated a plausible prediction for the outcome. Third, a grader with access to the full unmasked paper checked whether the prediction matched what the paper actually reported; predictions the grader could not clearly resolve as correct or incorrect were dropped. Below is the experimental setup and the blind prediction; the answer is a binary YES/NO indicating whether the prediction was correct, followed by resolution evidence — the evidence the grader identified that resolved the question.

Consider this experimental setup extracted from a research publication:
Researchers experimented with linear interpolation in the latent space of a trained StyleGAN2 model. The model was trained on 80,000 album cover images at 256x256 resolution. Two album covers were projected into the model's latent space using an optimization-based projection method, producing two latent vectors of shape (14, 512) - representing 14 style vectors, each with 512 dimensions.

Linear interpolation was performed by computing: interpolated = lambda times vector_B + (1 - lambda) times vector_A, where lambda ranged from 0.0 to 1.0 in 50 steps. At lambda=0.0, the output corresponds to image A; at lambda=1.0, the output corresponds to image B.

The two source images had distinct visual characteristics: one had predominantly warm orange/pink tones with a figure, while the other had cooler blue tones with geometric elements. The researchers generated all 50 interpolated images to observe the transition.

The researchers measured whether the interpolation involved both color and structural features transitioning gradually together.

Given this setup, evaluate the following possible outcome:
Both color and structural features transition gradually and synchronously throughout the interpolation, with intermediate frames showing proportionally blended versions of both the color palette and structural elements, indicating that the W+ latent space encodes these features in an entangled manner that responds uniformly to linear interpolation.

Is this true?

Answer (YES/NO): YES